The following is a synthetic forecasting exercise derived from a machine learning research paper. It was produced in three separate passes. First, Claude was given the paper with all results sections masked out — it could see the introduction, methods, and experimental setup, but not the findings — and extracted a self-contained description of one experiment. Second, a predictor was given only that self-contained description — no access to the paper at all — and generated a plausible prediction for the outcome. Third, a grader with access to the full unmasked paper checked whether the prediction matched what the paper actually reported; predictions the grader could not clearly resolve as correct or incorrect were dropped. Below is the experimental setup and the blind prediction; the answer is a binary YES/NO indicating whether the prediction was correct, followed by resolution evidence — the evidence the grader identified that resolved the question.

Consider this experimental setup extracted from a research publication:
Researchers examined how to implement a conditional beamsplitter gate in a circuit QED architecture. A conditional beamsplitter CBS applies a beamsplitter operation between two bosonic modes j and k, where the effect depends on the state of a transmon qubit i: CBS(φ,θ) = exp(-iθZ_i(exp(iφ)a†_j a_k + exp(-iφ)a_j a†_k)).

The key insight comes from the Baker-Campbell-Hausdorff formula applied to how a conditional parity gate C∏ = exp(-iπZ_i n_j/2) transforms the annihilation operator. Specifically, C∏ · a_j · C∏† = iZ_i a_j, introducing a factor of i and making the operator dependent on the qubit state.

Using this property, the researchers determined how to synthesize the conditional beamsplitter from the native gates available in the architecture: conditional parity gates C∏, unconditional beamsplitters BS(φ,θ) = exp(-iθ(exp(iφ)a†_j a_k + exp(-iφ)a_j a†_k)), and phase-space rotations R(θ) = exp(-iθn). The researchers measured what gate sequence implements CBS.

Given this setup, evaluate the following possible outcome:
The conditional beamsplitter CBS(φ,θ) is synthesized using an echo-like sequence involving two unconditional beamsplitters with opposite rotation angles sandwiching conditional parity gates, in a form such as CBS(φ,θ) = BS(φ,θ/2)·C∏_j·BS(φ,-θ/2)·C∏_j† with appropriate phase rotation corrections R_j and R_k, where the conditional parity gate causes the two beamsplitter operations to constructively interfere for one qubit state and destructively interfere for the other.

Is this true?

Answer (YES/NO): NO